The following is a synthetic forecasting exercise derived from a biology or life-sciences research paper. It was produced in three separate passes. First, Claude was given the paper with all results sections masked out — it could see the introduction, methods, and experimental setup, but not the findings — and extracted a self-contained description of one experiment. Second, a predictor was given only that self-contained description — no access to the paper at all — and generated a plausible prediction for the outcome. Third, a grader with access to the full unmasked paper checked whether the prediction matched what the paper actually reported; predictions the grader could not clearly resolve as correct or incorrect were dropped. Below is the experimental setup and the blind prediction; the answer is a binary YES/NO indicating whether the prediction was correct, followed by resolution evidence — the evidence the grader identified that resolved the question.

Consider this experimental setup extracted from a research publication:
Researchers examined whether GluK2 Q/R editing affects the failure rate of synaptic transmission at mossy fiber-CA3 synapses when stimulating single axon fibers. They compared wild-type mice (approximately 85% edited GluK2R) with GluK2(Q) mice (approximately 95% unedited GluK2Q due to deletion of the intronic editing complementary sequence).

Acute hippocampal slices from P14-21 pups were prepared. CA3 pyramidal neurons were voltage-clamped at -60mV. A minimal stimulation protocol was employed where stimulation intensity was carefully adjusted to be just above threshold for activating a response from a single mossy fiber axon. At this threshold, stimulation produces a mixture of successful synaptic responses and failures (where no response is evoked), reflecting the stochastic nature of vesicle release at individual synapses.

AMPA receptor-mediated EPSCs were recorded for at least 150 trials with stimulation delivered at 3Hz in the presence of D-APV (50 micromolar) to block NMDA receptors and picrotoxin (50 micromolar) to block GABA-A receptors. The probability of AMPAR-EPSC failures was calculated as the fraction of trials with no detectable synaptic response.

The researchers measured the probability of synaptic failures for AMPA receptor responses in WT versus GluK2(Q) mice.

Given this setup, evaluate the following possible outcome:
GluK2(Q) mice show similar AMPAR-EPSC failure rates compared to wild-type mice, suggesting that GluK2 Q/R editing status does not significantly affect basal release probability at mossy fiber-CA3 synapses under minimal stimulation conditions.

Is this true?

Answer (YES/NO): NO